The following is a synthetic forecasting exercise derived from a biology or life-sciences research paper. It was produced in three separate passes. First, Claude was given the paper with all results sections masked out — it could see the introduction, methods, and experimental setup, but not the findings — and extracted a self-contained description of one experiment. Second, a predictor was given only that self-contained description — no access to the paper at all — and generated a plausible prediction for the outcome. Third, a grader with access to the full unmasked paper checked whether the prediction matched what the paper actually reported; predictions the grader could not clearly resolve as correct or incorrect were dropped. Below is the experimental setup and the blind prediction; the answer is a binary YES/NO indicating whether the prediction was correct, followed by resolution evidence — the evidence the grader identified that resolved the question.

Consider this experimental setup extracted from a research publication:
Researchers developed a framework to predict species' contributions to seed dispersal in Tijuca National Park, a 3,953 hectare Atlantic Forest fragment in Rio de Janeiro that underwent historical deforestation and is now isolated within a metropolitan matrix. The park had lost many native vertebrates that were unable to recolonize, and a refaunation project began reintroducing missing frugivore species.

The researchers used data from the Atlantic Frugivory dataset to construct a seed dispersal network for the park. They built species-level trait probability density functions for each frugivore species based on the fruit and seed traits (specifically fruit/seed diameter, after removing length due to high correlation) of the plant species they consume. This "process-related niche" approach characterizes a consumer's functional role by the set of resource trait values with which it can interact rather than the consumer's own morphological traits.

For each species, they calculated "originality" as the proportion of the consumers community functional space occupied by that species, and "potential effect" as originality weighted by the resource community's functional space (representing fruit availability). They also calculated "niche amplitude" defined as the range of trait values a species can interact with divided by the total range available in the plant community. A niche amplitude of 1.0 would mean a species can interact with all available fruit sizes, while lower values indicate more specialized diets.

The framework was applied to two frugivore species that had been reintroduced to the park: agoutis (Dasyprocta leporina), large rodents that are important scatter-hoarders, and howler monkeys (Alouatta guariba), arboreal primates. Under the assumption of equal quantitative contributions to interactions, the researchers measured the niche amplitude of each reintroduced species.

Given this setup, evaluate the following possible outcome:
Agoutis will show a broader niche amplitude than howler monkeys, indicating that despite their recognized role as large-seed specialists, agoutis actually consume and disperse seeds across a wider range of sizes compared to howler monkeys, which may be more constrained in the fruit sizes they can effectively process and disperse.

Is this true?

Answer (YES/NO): YES